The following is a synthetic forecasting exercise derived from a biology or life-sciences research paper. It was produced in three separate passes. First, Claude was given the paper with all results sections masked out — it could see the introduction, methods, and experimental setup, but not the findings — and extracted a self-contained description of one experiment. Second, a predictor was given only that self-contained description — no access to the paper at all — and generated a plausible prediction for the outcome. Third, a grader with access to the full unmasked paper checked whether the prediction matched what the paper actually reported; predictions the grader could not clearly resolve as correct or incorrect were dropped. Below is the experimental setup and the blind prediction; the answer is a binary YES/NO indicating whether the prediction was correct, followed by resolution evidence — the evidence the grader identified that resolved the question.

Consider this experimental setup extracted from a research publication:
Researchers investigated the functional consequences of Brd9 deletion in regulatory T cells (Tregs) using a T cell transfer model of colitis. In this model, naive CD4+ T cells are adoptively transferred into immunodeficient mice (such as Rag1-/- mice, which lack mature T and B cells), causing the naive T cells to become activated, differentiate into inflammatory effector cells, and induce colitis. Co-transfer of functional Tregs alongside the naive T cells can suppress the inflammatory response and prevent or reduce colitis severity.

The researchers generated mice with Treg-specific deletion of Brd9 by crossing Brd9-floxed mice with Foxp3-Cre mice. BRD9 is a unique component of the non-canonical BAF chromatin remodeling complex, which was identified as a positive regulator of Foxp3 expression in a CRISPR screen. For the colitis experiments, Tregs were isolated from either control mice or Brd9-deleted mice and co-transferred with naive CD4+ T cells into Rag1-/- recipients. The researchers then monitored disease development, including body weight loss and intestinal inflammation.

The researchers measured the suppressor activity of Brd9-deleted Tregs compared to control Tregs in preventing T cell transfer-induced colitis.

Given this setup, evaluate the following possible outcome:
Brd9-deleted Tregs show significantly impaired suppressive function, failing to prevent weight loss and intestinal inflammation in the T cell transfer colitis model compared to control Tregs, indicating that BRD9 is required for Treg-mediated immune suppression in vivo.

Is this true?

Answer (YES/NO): YES